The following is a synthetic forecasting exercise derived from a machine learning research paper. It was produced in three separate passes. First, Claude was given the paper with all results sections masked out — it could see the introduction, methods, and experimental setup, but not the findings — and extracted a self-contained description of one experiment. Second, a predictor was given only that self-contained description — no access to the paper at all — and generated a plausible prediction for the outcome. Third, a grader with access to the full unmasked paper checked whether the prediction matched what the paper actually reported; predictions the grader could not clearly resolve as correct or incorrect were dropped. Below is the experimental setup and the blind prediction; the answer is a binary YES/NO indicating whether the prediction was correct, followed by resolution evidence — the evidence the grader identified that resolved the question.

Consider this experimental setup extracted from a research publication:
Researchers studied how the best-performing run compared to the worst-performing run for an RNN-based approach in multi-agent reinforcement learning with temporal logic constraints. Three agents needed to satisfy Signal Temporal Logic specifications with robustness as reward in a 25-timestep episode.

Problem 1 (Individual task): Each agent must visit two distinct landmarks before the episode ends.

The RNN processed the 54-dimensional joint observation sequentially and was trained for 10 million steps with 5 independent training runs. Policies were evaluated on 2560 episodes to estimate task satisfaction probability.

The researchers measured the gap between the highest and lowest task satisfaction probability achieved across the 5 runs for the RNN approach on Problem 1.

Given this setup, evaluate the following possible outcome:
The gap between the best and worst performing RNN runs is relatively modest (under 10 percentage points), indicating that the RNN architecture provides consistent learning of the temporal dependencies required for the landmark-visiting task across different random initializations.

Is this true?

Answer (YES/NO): NO